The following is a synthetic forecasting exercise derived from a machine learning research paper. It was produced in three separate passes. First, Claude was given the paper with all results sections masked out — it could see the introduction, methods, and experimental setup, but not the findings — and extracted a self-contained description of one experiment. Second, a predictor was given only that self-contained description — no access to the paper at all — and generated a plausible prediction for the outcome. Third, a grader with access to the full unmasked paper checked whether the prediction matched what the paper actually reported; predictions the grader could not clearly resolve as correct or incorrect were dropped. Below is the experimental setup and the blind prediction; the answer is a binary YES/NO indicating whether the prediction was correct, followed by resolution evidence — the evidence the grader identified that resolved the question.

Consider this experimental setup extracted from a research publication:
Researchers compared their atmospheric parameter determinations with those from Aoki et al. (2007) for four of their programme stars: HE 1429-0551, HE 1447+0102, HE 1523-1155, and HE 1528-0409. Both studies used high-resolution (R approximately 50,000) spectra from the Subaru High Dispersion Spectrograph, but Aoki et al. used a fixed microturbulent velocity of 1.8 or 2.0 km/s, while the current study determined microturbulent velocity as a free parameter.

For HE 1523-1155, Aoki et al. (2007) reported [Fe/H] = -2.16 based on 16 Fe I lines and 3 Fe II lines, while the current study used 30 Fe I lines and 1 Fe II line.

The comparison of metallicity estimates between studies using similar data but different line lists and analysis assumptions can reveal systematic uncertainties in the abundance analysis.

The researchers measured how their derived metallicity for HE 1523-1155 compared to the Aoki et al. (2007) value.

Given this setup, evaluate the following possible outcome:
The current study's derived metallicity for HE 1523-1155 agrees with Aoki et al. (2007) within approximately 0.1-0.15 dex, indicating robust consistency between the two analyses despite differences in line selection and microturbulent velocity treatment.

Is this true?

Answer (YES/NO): NO